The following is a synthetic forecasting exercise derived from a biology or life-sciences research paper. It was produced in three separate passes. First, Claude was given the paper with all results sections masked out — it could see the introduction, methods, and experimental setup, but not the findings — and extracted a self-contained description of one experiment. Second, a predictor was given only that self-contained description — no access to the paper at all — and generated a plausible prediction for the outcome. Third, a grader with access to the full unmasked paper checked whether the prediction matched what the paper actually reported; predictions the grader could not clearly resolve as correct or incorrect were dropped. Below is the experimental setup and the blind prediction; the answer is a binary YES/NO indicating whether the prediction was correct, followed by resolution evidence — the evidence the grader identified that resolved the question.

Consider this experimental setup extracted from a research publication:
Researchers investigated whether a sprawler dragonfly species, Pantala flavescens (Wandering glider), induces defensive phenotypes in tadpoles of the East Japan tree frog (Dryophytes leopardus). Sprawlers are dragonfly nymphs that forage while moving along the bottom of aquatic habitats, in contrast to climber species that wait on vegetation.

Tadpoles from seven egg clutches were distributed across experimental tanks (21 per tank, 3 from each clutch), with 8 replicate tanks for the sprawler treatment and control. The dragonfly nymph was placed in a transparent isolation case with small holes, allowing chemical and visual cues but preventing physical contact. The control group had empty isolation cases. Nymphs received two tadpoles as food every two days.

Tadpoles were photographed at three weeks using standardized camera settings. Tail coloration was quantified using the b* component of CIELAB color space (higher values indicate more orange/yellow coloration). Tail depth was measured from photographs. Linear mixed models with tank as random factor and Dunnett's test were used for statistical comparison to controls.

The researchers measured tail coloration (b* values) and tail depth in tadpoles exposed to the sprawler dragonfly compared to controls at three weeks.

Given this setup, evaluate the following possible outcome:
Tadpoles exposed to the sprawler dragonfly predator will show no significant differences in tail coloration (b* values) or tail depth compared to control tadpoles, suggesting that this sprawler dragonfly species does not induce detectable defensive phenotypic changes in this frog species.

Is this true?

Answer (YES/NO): NO